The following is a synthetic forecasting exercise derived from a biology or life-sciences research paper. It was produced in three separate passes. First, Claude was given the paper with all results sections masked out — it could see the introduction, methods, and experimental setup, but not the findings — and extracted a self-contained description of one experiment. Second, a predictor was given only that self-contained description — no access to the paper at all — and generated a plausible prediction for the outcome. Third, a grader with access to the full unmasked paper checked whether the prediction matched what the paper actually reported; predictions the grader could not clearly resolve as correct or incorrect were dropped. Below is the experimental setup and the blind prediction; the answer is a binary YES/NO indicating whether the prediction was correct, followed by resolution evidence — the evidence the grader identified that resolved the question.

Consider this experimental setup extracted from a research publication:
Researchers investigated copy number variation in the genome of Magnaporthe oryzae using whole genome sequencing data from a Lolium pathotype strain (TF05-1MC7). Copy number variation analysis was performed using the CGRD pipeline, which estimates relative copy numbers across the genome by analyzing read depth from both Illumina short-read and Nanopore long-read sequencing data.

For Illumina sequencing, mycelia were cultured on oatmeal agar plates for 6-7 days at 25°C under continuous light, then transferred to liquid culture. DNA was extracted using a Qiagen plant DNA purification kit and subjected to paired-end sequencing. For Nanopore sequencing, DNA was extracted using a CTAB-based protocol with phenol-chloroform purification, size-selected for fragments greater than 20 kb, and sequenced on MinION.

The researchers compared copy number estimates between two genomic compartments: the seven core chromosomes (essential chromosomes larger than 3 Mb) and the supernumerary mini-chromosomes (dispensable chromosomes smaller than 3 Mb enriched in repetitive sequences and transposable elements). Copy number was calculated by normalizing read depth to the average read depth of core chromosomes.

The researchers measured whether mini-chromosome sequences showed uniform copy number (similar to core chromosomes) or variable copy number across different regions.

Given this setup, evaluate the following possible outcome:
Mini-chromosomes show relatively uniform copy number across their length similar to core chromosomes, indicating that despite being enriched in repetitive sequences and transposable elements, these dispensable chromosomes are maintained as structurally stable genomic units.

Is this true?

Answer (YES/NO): NO